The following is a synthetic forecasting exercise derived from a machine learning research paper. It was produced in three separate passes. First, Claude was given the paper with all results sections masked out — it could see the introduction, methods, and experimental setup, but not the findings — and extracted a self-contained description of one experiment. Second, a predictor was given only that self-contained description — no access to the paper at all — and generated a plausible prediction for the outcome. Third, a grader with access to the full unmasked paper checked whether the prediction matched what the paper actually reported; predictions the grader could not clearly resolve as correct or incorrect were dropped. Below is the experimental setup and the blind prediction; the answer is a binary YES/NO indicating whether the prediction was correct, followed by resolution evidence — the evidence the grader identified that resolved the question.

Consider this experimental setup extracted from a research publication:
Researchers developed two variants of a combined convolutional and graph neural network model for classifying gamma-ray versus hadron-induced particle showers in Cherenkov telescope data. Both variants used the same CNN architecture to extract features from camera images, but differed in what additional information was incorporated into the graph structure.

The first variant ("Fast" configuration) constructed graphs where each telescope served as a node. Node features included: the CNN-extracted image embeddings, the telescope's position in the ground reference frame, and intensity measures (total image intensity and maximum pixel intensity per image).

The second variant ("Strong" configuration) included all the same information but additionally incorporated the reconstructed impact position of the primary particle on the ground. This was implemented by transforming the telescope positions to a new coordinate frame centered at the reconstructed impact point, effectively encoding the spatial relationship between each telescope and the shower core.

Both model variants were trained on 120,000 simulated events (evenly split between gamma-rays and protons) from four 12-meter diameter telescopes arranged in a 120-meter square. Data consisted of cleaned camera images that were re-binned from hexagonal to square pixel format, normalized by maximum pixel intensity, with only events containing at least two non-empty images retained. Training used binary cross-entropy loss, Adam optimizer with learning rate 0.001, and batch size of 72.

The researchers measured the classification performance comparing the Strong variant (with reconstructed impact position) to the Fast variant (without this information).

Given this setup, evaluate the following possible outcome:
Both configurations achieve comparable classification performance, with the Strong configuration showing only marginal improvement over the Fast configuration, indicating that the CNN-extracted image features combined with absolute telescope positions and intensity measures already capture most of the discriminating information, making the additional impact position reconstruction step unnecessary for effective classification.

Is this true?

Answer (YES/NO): NO